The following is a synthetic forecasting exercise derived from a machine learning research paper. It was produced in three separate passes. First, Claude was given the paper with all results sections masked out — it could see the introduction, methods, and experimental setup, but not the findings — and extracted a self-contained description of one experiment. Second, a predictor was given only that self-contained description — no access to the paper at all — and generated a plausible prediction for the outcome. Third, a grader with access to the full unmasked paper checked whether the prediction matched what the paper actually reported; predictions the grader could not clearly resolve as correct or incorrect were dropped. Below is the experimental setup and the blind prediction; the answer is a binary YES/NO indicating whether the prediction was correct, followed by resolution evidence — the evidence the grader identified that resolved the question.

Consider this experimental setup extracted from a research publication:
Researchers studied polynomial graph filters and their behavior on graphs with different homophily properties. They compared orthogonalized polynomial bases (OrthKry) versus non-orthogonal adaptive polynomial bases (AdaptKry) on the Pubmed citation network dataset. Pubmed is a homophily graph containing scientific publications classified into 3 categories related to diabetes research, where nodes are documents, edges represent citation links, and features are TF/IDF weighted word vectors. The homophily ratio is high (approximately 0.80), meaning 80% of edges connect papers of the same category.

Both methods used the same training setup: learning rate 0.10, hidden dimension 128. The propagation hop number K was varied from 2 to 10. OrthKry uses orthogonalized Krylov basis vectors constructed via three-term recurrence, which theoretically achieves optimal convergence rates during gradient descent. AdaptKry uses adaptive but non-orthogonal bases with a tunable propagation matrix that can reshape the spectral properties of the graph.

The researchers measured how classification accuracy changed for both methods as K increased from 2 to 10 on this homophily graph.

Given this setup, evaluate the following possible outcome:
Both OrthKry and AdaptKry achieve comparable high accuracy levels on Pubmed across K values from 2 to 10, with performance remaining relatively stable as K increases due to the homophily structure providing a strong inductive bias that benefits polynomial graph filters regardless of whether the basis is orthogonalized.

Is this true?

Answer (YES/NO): NO